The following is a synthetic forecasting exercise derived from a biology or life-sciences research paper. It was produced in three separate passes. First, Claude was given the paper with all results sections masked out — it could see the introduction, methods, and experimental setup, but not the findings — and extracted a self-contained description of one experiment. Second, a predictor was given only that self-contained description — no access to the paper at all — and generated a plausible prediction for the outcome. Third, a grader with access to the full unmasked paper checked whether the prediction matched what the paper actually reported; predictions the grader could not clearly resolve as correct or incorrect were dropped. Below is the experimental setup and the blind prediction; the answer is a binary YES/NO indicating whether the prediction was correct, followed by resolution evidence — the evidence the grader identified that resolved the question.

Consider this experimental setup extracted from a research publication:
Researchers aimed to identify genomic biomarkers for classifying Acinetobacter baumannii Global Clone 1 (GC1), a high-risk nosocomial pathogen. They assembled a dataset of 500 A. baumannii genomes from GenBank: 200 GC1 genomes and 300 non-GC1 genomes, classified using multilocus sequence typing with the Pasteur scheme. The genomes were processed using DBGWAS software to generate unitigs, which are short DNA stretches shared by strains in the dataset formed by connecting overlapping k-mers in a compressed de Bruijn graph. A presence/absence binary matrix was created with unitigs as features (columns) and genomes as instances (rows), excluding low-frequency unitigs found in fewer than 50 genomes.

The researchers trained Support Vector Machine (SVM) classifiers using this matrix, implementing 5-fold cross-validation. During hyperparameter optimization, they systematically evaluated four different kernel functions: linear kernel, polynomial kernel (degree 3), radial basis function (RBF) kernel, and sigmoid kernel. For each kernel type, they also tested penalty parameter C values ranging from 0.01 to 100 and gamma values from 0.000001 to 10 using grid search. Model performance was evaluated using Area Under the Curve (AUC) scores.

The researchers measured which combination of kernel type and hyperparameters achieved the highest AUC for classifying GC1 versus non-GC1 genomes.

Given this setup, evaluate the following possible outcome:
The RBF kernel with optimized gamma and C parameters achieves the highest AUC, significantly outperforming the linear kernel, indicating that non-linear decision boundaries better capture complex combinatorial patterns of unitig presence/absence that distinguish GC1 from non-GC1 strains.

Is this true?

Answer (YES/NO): NO